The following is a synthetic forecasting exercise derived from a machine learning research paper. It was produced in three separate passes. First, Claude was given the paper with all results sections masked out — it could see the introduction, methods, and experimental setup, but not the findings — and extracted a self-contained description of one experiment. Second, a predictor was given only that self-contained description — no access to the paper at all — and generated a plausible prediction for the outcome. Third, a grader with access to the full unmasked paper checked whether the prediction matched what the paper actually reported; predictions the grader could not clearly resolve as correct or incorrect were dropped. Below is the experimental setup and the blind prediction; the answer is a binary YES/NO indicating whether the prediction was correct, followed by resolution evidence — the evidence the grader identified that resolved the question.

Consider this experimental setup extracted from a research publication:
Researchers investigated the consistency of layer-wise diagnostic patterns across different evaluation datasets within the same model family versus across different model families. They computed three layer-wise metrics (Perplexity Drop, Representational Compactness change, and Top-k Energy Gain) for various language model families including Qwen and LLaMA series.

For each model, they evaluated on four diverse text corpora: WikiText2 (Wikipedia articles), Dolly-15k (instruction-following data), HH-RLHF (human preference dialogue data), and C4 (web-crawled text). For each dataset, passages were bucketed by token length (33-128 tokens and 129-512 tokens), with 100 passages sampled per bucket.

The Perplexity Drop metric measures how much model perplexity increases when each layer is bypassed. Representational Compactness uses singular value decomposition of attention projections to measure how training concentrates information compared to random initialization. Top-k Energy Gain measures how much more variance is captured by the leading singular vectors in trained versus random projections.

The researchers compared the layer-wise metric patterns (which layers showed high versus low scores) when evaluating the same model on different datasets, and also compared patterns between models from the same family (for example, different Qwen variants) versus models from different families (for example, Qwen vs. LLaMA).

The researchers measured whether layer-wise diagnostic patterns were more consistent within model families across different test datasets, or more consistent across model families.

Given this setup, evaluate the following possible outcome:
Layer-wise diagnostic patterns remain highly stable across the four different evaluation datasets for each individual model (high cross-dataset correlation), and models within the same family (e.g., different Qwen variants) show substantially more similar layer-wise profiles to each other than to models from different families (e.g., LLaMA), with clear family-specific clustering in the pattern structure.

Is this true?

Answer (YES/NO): YES